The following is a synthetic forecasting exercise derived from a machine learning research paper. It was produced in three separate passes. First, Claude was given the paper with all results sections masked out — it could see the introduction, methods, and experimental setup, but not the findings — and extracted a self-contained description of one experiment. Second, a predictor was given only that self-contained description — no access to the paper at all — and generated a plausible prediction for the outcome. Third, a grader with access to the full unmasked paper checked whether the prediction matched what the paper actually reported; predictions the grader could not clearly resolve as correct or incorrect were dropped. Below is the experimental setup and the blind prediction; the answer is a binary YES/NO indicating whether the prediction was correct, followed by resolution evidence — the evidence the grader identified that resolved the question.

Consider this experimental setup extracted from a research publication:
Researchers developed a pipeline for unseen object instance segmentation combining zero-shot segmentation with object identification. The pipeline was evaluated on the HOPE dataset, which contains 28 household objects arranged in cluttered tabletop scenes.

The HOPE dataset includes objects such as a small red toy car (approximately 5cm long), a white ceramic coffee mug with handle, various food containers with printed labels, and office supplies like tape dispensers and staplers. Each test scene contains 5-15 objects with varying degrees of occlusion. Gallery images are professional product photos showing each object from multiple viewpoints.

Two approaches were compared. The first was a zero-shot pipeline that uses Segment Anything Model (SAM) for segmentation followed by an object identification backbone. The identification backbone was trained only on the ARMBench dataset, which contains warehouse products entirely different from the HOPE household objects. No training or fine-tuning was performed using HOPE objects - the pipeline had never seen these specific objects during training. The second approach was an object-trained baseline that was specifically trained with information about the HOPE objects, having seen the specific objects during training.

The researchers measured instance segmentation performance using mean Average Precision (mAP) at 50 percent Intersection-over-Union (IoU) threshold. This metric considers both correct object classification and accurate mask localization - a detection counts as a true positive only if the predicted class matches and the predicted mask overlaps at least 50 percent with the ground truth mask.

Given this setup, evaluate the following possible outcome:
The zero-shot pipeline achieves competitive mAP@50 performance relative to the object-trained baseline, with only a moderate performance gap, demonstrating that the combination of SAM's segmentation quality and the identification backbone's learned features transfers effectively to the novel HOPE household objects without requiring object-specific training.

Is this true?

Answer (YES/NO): YES